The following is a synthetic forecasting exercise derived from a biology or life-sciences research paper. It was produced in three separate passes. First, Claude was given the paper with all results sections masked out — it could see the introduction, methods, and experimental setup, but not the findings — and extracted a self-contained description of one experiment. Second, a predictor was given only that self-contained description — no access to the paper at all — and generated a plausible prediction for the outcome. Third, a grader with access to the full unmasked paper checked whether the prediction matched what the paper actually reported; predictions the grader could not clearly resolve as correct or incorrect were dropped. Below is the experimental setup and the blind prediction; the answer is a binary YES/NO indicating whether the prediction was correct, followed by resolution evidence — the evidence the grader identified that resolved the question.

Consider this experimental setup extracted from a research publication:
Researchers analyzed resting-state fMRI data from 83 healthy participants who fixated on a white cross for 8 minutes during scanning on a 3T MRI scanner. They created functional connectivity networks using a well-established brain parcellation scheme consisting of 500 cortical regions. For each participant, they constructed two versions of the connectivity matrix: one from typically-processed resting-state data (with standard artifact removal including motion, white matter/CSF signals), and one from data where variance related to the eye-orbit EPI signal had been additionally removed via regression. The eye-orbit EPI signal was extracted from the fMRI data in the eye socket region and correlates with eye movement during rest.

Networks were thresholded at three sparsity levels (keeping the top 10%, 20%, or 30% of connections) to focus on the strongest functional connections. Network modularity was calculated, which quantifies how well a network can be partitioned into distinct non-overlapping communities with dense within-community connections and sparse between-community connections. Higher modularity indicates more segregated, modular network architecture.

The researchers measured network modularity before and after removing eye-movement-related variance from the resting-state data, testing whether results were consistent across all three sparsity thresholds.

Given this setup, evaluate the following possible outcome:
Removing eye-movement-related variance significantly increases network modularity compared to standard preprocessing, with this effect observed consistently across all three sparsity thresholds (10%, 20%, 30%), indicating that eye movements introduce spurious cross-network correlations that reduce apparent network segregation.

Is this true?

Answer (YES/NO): YES